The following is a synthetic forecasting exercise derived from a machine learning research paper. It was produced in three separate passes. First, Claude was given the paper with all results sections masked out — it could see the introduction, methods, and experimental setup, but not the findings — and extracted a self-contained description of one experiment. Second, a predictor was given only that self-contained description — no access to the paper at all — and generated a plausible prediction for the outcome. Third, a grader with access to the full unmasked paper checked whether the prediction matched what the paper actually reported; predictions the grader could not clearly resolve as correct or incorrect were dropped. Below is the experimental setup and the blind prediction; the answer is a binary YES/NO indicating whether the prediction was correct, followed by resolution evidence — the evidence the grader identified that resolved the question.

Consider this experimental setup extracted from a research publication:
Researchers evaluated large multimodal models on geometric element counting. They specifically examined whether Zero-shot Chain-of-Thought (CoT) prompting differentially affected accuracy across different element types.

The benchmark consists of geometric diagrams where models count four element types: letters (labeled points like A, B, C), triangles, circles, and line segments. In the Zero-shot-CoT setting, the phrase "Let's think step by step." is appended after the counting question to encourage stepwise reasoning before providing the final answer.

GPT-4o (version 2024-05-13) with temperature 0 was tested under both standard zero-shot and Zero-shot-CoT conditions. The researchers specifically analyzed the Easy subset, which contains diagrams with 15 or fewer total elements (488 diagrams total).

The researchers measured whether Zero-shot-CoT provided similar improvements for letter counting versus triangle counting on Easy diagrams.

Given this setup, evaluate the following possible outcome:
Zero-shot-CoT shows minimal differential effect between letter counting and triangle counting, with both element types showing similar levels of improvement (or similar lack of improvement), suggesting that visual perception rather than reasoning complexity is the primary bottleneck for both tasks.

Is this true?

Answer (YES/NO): NO